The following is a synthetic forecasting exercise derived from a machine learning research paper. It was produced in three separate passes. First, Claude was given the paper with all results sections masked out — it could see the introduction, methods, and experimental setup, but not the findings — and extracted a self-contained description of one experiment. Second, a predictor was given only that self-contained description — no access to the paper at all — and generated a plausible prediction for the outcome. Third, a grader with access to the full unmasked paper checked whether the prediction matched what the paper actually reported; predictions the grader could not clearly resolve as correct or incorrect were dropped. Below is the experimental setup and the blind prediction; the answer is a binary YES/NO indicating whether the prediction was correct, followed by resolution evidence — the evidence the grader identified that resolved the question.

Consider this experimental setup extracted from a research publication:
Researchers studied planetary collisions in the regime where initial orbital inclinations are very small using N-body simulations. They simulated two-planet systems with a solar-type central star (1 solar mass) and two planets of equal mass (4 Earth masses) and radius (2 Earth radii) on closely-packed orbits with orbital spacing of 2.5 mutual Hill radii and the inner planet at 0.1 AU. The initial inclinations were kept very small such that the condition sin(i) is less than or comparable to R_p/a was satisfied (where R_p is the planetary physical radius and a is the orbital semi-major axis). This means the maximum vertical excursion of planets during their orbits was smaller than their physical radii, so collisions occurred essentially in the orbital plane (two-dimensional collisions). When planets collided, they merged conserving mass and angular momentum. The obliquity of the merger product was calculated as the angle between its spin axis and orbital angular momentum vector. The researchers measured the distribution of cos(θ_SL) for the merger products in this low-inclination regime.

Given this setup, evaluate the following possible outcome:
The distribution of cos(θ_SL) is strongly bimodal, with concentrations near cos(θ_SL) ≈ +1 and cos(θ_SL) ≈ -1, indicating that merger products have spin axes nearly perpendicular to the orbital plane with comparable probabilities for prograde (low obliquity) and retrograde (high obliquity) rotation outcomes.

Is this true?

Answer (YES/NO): YES